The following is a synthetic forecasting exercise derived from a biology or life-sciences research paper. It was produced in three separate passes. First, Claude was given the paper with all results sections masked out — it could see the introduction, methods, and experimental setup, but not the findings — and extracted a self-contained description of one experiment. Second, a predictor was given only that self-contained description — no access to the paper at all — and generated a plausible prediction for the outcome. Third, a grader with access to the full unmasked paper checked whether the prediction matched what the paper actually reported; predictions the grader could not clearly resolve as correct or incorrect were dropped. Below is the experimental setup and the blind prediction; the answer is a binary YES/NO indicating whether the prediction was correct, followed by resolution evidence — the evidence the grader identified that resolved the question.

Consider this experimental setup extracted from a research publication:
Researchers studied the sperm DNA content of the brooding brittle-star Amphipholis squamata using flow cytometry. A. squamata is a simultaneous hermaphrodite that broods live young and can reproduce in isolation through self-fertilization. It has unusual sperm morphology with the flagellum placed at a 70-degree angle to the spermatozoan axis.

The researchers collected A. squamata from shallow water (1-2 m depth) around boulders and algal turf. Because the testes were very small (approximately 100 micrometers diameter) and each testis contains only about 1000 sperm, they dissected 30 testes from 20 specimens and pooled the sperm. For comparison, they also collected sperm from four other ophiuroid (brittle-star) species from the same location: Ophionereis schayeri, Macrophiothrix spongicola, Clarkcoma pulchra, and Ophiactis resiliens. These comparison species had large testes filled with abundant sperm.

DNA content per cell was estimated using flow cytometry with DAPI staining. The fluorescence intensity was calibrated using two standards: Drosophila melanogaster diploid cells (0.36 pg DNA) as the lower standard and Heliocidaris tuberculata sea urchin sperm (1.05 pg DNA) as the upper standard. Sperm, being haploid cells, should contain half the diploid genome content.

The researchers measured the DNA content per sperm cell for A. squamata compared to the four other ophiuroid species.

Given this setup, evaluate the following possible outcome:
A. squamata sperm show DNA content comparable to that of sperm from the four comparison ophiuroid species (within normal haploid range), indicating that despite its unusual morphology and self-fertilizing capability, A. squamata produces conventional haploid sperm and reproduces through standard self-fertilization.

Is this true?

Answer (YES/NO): NO